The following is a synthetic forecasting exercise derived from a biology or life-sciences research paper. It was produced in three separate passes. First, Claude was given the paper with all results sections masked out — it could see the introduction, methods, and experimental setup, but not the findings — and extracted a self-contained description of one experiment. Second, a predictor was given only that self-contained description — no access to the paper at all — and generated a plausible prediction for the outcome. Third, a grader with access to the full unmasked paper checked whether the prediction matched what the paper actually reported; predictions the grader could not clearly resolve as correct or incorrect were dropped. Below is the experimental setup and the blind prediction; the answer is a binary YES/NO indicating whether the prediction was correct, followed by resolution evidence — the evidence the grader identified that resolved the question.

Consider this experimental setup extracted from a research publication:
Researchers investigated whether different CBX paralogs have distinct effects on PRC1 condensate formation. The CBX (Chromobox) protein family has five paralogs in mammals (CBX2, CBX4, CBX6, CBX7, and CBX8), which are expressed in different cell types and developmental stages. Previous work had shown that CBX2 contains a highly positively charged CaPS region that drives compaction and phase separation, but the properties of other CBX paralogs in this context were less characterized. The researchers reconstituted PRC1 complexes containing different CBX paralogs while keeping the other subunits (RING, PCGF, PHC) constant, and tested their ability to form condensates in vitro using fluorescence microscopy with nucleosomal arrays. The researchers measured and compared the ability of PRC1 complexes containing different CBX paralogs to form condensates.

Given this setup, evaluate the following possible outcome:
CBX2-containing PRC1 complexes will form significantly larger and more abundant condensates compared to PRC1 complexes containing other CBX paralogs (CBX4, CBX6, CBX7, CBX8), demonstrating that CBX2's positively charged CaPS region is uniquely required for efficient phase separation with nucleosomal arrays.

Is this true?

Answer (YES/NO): NO